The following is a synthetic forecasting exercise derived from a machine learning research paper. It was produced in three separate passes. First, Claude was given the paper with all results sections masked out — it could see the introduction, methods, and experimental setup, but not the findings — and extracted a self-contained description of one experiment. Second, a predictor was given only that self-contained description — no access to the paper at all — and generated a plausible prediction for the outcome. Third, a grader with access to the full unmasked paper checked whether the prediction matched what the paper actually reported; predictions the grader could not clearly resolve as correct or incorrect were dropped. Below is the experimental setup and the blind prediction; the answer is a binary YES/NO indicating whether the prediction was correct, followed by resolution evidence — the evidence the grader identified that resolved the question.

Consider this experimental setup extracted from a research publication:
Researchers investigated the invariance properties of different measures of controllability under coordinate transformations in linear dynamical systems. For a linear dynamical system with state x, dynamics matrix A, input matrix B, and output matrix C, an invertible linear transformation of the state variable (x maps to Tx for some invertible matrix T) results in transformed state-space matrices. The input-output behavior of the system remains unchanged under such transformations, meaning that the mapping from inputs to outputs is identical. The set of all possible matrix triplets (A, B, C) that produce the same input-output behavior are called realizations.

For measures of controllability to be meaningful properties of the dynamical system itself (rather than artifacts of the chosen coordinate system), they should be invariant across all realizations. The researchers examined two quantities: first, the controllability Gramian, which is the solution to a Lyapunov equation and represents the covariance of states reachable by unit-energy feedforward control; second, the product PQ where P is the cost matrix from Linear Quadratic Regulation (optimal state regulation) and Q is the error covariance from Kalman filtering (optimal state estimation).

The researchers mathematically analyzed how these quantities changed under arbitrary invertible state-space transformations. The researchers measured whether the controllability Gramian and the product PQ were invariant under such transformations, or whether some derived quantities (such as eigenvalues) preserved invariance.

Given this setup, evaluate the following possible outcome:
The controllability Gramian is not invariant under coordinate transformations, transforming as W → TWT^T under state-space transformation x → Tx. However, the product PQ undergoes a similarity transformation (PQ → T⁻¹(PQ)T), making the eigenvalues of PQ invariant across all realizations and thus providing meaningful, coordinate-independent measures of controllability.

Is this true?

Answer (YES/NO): YES